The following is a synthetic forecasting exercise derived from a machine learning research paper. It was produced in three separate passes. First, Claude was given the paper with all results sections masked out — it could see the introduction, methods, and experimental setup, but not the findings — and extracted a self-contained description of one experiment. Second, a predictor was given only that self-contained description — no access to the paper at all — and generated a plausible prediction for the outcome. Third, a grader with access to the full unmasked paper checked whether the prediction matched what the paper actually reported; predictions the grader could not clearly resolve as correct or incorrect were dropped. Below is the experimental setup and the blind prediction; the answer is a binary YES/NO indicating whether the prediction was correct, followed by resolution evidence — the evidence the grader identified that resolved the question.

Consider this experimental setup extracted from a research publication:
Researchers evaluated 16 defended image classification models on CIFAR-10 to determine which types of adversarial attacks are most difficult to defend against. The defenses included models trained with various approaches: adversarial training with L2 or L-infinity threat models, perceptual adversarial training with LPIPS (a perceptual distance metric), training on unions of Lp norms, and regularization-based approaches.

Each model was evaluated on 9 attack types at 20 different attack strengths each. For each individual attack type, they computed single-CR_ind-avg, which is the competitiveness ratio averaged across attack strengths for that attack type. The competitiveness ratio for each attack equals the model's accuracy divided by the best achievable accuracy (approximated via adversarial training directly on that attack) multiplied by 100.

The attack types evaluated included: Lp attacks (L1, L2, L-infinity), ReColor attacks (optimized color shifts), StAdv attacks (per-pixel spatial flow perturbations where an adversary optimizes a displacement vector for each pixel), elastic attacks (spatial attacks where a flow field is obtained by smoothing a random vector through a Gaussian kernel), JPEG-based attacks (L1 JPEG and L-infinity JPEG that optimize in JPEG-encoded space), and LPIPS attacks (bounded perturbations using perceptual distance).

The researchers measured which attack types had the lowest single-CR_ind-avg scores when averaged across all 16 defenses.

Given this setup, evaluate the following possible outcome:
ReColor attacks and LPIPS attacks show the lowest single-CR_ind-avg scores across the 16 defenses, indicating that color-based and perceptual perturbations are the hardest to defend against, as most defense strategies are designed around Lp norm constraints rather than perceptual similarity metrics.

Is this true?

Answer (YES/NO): NO